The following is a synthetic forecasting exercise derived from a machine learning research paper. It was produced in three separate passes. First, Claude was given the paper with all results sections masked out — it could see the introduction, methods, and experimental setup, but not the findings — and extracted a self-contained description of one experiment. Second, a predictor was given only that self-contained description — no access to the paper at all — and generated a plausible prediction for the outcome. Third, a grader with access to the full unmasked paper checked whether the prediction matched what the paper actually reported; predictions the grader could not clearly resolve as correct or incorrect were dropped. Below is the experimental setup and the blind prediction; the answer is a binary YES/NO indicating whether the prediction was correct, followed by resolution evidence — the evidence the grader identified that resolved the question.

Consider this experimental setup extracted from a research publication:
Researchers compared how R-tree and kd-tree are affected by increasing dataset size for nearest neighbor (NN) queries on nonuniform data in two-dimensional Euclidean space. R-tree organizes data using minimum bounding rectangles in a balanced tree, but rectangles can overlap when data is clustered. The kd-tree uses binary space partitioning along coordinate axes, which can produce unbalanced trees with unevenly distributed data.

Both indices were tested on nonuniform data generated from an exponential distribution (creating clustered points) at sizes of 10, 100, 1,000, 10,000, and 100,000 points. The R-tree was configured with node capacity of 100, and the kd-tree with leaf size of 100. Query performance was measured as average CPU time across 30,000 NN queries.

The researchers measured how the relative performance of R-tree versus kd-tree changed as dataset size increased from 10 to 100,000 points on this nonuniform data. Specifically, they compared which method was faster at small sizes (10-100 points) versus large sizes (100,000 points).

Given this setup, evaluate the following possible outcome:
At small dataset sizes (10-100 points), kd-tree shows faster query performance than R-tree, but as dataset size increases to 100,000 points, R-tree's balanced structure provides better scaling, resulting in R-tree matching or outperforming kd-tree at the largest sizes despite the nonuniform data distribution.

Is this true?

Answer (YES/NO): NO